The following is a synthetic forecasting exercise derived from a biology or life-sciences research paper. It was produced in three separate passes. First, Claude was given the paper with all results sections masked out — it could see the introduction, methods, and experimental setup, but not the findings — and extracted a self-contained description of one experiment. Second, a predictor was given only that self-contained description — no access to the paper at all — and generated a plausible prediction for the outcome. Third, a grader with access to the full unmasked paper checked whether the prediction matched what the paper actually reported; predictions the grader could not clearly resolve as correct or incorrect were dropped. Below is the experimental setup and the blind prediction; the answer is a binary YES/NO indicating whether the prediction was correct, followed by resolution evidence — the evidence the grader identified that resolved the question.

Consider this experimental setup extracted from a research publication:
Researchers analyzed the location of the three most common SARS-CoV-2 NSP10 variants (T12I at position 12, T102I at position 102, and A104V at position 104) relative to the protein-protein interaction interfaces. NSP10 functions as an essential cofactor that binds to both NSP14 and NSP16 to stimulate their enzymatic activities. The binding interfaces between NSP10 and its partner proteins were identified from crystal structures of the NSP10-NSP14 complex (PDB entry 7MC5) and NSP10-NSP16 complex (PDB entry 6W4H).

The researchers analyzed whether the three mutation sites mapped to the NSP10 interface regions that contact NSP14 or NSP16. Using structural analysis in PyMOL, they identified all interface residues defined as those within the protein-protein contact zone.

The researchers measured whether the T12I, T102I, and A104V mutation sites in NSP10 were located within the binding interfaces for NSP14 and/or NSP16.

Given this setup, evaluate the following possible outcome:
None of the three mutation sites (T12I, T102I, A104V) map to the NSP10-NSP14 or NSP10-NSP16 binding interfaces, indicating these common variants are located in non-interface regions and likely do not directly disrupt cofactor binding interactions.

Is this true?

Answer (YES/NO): NO